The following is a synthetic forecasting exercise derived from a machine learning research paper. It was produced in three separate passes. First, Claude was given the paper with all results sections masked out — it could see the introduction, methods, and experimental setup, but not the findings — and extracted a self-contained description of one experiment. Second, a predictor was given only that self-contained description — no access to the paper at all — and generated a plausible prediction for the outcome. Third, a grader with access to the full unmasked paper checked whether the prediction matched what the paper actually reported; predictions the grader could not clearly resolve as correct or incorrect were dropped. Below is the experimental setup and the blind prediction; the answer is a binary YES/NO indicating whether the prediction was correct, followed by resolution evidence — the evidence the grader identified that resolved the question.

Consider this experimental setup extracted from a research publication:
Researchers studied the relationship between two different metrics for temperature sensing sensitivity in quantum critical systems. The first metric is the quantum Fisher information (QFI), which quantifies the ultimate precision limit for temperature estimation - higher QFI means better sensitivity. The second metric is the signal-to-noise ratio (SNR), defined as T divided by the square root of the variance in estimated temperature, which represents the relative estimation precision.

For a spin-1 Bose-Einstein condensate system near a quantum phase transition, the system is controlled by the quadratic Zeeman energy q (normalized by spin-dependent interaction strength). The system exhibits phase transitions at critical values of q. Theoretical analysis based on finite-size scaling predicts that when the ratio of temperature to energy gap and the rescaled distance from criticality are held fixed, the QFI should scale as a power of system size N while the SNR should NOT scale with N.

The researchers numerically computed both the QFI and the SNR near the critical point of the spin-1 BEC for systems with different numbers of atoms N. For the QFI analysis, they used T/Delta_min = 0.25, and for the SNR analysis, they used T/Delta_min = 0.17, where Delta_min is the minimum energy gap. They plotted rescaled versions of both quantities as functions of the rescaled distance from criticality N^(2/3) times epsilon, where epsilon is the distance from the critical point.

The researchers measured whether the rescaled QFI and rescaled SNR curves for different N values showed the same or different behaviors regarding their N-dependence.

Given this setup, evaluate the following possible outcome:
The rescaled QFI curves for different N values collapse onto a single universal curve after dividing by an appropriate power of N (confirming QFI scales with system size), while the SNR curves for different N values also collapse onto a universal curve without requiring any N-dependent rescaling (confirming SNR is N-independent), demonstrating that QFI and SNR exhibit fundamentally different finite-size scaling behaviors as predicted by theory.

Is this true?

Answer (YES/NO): YES